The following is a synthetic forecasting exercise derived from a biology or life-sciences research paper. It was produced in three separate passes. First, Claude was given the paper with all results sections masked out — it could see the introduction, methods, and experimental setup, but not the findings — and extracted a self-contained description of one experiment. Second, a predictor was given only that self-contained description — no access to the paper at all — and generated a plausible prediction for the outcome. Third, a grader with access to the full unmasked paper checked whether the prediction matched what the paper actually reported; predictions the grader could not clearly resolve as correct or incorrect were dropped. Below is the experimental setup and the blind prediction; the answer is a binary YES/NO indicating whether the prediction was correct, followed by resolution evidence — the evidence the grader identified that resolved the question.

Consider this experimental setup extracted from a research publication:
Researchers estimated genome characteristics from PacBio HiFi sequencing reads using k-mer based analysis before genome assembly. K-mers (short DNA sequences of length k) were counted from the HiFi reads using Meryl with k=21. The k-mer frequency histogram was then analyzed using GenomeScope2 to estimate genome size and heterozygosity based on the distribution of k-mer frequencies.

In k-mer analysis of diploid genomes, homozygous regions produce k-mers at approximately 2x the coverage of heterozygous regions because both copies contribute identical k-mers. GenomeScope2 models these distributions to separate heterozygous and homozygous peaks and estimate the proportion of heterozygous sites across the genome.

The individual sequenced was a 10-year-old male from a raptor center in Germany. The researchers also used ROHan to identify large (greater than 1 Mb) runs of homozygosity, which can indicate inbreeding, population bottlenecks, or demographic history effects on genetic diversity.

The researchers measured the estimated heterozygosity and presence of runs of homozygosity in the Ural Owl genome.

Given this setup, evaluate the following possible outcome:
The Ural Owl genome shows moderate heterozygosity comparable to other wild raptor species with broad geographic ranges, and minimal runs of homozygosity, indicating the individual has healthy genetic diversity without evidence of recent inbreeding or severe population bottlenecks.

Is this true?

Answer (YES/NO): YES